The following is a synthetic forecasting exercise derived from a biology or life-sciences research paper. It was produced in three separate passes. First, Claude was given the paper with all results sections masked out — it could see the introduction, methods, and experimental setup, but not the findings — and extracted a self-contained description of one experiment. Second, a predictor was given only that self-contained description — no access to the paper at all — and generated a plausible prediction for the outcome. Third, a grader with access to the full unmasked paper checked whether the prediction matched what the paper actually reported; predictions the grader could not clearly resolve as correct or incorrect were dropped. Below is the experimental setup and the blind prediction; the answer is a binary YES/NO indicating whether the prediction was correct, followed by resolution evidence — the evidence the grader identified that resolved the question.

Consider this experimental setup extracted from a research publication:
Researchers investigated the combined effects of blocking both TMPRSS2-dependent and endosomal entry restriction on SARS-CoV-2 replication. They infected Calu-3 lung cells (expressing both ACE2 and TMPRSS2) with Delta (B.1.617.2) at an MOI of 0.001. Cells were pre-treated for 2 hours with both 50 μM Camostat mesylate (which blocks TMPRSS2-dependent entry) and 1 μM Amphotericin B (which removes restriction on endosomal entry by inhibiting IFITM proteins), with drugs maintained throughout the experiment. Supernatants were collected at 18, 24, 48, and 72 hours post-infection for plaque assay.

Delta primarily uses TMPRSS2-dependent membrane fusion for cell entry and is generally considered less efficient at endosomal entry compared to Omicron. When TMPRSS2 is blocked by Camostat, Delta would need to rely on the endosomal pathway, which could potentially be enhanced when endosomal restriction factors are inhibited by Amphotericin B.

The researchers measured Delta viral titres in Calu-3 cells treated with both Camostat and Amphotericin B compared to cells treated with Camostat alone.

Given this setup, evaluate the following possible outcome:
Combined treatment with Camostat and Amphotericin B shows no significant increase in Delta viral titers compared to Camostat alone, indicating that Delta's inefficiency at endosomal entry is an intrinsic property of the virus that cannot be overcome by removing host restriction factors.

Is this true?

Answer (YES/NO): NO